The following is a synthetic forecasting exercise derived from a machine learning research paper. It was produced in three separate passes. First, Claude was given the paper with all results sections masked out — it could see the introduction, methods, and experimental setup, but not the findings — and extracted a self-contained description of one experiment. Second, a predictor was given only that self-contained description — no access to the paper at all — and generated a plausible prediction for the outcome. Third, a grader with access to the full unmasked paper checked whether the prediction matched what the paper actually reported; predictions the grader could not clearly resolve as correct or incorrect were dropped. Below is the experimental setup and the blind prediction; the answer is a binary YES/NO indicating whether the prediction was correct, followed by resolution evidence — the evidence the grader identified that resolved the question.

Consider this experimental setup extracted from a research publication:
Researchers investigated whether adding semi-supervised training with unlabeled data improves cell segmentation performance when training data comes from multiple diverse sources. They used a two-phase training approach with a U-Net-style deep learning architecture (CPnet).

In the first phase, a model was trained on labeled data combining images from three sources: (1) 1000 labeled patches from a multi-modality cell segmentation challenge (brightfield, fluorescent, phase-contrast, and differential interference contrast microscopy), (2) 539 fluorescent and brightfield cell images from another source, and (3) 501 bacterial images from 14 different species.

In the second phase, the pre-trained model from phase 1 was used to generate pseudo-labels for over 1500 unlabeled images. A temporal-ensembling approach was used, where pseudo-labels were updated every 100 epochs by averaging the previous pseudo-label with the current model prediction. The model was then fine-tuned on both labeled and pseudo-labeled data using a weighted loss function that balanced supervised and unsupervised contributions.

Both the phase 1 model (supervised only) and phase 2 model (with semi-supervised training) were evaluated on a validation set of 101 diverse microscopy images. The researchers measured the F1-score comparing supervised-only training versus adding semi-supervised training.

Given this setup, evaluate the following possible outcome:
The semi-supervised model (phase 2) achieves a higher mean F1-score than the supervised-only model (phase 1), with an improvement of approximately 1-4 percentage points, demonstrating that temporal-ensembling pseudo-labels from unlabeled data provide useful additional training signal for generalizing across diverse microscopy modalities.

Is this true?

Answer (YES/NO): YES